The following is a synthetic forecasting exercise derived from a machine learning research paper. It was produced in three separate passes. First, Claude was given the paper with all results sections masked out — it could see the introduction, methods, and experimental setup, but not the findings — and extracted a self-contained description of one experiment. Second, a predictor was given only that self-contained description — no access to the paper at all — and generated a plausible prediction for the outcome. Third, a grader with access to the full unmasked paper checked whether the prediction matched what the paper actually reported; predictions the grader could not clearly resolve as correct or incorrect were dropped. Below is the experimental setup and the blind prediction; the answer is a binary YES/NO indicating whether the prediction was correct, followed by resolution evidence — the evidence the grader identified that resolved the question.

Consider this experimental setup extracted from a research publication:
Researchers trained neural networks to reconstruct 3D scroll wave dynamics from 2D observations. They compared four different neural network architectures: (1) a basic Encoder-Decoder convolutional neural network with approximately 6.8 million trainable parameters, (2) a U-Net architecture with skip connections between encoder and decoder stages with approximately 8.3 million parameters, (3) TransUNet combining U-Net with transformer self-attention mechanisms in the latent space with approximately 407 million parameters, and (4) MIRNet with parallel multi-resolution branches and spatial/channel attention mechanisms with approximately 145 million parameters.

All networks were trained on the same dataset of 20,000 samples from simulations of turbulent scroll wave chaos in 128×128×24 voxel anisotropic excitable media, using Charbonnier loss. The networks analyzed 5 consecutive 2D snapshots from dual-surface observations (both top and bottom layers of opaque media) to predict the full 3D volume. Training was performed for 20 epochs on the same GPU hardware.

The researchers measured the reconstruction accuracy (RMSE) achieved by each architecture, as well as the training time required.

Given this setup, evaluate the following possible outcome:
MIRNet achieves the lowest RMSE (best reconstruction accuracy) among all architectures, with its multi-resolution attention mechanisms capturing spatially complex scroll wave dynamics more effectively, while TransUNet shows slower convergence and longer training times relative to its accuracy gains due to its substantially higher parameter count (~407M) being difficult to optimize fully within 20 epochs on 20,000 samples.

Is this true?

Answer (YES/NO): NO